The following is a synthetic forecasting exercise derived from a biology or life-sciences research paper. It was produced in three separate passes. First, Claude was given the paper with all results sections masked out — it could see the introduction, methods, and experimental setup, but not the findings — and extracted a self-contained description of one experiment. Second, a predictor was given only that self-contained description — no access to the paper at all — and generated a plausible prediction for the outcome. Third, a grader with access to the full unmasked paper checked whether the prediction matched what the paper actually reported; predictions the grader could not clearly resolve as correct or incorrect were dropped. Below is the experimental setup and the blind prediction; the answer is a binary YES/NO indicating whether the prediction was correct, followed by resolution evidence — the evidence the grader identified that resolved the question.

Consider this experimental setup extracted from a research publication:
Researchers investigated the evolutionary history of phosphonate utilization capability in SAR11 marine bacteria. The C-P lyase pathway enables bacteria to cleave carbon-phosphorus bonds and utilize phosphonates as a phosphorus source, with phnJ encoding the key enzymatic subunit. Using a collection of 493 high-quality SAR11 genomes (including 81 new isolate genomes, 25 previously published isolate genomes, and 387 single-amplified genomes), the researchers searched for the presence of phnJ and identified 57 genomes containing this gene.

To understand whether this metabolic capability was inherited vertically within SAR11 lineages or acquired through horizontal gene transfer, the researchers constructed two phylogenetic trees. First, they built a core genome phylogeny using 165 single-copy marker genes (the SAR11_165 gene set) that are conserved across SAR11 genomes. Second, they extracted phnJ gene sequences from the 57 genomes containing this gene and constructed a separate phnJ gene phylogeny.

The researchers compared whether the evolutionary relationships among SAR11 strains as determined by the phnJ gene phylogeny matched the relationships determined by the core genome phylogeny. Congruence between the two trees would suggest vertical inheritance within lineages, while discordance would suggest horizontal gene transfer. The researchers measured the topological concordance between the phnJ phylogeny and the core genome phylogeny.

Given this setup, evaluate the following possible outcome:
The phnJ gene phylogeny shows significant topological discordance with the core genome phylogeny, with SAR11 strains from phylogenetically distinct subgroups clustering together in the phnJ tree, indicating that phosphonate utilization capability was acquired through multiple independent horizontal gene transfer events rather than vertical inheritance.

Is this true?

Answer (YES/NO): YES